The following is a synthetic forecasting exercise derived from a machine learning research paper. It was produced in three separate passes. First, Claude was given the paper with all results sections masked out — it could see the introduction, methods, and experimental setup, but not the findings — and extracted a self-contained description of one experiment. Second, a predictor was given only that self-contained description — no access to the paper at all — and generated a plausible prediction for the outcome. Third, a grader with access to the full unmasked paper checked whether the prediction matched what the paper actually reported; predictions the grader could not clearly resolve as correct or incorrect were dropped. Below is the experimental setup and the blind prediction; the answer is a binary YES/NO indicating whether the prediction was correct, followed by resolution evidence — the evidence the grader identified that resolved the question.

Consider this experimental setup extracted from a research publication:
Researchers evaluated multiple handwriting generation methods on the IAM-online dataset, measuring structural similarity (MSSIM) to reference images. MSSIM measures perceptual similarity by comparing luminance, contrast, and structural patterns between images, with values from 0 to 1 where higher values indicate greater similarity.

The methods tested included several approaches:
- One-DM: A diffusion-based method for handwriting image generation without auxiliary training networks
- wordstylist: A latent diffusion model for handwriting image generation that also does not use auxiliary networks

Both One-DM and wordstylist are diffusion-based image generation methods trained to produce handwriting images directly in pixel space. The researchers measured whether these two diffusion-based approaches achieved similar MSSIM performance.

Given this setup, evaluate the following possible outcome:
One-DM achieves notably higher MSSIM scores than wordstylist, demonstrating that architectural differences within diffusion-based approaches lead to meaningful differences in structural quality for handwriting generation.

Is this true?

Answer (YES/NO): NO